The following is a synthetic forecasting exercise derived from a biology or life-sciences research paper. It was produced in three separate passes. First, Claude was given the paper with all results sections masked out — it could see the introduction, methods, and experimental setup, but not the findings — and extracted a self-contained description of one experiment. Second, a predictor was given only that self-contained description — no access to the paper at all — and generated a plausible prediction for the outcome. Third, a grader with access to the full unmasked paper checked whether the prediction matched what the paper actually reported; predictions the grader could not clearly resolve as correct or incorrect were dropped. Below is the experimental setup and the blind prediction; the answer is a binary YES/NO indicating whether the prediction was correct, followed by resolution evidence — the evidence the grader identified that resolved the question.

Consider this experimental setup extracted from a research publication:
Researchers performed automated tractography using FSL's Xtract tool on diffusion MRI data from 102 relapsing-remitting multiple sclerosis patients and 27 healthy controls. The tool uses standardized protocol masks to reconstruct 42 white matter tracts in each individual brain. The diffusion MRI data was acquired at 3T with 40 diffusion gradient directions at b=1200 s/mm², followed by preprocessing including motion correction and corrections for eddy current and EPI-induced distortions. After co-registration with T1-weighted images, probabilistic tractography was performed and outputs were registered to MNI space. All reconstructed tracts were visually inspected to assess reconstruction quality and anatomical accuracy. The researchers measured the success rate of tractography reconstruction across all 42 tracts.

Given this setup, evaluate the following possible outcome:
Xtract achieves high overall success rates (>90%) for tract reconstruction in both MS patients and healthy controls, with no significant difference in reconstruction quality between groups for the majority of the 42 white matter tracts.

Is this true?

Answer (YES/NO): YES